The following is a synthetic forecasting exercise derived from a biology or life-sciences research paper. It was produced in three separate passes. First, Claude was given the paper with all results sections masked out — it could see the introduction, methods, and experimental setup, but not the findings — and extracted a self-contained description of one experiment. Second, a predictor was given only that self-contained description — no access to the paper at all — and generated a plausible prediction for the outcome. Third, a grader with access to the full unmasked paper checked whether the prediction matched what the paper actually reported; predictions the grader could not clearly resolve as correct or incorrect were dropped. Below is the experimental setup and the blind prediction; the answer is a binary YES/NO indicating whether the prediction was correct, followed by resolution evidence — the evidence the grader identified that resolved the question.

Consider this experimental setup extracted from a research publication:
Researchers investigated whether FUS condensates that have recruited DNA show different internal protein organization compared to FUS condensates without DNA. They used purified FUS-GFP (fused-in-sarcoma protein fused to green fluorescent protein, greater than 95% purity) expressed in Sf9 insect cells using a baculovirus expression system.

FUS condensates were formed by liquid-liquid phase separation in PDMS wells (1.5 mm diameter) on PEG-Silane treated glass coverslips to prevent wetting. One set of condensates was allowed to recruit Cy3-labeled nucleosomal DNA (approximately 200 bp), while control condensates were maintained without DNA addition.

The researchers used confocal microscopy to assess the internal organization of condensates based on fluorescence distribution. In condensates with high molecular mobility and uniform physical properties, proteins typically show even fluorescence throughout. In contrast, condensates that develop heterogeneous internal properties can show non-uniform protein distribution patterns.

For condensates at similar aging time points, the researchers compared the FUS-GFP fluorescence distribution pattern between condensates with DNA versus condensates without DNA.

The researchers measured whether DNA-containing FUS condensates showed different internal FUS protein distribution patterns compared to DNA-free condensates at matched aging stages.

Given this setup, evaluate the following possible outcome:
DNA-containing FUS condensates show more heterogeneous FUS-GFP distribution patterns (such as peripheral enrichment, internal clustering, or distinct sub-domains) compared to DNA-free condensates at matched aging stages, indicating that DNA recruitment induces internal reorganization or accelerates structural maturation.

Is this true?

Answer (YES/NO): YES